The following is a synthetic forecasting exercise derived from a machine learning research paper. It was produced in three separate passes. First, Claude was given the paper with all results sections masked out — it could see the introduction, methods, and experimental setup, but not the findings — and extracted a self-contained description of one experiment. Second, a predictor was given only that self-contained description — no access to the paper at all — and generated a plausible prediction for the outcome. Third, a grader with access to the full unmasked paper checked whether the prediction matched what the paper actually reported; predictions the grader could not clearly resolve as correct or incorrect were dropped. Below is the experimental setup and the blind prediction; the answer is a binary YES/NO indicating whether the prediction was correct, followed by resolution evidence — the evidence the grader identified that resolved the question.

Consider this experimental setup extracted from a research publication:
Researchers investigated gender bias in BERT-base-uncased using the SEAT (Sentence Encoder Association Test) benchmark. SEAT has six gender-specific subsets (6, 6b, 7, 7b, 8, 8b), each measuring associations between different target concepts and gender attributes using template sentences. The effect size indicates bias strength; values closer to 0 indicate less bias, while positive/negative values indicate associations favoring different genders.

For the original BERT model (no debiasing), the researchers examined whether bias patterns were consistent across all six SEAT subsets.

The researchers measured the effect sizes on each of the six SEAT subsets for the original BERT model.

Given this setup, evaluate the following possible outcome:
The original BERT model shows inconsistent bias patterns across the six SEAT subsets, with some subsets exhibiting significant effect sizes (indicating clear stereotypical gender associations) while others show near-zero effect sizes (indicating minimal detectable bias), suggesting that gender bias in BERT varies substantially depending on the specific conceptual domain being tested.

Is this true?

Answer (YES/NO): YES